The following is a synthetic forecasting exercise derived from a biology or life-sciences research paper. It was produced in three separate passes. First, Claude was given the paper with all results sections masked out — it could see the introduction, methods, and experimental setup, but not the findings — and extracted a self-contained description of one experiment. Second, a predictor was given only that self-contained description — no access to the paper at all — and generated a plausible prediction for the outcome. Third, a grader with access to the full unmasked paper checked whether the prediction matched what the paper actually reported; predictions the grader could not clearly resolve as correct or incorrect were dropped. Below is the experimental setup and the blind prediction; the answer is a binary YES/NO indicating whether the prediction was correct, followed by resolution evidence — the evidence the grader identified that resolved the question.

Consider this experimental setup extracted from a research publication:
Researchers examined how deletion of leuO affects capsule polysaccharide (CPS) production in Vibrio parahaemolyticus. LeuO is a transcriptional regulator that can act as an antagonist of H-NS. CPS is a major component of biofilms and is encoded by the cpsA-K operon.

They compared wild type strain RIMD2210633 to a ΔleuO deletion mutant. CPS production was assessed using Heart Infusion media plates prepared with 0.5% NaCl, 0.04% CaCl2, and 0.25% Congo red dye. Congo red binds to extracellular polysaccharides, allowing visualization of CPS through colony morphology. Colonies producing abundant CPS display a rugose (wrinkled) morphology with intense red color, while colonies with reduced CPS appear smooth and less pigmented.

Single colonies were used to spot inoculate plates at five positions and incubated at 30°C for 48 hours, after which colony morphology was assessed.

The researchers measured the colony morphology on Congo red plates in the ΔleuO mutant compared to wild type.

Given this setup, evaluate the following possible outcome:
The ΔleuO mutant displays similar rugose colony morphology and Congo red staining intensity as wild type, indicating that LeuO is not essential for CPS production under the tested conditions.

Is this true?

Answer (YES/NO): NO